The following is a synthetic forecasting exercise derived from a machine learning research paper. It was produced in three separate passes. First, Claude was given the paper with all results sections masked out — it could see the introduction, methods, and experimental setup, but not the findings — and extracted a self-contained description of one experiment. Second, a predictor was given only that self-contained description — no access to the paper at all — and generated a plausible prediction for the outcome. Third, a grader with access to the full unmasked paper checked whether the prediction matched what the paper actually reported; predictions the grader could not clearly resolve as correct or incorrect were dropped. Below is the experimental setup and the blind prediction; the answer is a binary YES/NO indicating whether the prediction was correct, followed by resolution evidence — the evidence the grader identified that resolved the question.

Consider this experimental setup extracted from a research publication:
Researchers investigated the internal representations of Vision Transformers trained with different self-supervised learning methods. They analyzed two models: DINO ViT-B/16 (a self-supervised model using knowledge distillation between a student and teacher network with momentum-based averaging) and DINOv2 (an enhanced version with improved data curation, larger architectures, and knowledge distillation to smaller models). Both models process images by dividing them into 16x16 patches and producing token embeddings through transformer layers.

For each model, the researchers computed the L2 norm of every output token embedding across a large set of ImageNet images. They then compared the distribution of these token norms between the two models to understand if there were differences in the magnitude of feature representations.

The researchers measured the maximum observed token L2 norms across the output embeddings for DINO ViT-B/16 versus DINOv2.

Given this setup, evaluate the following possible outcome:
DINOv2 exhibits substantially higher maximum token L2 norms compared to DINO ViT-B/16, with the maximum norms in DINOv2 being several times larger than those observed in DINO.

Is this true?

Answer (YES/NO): NO